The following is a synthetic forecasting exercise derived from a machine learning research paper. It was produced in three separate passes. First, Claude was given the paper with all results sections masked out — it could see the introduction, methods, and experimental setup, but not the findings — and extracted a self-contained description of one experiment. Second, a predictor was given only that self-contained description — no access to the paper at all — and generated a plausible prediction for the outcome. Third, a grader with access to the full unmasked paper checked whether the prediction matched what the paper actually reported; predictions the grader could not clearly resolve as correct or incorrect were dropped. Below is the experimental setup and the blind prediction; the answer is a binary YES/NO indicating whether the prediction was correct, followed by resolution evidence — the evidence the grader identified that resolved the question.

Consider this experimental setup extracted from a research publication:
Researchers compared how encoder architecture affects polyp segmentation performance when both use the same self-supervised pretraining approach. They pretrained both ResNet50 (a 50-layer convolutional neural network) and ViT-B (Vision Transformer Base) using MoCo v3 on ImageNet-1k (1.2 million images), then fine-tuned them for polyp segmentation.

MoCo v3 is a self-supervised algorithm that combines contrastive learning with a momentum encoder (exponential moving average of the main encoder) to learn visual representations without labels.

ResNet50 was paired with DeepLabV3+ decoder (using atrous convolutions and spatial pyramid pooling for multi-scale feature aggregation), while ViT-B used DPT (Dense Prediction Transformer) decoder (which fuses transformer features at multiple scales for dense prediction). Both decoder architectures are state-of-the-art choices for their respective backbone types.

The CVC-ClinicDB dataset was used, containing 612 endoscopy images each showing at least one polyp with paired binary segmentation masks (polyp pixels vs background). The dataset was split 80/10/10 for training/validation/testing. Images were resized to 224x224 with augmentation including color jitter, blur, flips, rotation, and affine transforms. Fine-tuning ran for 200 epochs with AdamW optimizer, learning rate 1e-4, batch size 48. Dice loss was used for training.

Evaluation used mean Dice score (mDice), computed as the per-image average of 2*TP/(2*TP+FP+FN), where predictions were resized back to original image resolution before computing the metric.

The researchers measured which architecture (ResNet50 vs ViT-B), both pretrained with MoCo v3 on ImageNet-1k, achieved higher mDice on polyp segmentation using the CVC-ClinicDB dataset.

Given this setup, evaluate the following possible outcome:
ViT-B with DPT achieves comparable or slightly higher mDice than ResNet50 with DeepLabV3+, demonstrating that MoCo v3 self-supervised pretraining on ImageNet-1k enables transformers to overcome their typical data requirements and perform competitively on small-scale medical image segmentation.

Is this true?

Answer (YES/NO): NO